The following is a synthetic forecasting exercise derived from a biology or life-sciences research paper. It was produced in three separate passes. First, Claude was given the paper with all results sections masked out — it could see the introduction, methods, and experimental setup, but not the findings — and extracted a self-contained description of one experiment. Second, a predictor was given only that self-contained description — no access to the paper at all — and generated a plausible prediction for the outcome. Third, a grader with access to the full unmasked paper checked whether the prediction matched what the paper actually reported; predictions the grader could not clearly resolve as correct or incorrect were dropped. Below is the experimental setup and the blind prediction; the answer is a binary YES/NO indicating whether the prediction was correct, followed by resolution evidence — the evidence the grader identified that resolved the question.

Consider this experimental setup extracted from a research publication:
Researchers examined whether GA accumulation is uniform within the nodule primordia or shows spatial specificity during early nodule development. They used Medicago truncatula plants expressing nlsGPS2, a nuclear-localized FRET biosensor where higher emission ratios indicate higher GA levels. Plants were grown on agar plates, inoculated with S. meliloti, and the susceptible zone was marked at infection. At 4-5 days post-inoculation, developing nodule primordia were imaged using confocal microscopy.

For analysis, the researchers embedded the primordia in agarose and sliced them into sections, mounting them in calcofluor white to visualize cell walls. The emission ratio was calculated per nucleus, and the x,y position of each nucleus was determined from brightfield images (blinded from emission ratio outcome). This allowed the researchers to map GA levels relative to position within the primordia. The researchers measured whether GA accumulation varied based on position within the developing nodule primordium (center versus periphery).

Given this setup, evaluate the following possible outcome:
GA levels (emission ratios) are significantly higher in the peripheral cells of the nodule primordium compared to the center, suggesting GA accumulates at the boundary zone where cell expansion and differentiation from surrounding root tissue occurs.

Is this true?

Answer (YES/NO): NO